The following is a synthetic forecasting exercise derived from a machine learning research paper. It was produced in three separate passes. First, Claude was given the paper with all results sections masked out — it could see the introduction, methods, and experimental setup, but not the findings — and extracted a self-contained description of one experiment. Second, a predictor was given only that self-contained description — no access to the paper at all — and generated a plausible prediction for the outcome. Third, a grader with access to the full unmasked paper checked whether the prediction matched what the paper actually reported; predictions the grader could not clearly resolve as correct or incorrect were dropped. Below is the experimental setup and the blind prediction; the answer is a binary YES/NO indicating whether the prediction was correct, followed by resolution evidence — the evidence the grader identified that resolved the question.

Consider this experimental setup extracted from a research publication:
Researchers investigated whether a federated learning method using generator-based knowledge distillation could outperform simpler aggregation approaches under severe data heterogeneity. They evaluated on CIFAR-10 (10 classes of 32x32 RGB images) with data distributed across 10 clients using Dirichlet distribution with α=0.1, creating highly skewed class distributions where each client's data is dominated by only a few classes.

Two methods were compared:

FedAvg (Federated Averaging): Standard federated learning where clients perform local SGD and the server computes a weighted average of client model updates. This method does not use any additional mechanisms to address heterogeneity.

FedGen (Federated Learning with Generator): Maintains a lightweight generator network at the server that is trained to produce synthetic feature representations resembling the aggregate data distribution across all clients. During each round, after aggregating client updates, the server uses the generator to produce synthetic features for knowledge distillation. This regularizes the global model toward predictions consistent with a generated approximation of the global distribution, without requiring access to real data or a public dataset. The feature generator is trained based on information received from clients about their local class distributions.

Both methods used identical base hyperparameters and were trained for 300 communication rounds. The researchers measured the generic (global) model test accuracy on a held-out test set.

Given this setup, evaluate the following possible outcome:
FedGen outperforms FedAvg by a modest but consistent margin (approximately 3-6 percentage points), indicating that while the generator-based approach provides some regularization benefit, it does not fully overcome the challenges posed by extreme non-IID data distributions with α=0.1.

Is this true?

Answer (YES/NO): NO